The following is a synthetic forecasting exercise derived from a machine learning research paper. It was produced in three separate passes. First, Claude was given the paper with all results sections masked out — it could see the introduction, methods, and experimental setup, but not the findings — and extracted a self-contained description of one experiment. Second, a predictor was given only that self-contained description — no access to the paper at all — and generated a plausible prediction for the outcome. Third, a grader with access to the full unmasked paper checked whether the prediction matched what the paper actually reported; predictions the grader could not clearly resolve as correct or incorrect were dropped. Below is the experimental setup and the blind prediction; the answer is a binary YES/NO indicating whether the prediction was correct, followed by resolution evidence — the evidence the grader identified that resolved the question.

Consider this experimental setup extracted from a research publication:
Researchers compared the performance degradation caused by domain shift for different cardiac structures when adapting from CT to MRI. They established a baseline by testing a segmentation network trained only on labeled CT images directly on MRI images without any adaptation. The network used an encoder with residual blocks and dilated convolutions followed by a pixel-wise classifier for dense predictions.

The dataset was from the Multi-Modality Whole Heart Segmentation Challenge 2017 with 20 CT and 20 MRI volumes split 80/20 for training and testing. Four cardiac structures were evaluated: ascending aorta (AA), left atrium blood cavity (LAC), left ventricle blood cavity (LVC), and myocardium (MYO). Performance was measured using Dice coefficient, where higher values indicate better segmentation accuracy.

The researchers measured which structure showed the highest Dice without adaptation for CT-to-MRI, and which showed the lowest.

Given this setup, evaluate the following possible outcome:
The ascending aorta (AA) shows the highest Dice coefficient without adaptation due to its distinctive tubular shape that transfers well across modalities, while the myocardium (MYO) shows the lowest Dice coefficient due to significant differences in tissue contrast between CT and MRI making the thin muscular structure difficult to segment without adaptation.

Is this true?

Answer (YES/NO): NO